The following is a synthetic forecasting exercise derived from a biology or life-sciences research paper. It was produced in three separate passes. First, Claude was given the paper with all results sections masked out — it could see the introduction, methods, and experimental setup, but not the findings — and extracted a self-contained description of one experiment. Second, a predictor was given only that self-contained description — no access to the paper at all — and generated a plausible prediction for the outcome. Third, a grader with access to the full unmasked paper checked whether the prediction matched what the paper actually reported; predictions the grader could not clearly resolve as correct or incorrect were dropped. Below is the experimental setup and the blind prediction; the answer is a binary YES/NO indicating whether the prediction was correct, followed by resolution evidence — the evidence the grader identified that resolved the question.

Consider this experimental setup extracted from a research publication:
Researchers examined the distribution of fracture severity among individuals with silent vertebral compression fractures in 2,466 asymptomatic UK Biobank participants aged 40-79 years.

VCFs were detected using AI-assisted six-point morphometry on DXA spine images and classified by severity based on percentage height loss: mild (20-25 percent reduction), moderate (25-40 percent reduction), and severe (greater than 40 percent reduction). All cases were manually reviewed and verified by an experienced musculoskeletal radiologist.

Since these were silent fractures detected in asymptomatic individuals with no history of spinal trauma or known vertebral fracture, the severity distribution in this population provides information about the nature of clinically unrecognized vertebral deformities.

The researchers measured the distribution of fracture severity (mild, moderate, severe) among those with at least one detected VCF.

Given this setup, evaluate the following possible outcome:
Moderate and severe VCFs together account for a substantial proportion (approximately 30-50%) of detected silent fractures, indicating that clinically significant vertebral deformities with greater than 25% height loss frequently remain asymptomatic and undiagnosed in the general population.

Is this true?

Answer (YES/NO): NO